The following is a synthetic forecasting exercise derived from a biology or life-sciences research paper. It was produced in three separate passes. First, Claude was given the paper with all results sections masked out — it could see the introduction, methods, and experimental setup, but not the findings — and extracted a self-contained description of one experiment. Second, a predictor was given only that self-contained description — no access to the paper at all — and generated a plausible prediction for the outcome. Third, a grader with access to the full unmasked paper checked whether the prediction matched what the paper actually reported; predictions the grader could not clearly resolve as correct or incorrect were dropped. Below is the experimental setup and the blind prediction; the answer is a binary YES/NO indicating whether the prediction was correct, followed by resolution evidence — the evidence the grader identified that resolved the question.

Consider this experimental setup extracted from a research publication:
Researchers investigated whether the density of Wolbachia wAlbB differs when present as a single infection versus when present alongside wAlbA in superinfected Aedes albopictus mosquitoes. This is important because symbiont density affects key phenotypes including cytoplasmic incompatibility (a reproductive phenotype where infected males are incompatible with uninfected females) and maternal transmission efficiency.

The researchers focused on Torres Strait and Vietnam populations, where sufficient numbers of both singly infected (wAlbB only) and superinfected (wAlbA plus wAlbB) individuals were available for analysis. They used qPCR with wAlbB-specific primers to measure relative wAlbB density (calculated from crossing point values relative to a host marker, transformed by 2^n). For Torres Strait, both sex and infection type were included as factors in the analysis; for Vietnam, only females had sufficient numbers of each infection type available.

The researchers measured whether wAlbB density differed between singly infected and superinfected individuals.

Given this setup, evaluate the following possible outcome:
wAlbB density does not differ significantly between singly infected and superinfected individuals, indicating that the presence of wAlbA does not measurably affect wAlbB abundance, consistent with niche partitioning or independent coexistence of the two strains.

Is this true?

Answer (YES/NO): YES